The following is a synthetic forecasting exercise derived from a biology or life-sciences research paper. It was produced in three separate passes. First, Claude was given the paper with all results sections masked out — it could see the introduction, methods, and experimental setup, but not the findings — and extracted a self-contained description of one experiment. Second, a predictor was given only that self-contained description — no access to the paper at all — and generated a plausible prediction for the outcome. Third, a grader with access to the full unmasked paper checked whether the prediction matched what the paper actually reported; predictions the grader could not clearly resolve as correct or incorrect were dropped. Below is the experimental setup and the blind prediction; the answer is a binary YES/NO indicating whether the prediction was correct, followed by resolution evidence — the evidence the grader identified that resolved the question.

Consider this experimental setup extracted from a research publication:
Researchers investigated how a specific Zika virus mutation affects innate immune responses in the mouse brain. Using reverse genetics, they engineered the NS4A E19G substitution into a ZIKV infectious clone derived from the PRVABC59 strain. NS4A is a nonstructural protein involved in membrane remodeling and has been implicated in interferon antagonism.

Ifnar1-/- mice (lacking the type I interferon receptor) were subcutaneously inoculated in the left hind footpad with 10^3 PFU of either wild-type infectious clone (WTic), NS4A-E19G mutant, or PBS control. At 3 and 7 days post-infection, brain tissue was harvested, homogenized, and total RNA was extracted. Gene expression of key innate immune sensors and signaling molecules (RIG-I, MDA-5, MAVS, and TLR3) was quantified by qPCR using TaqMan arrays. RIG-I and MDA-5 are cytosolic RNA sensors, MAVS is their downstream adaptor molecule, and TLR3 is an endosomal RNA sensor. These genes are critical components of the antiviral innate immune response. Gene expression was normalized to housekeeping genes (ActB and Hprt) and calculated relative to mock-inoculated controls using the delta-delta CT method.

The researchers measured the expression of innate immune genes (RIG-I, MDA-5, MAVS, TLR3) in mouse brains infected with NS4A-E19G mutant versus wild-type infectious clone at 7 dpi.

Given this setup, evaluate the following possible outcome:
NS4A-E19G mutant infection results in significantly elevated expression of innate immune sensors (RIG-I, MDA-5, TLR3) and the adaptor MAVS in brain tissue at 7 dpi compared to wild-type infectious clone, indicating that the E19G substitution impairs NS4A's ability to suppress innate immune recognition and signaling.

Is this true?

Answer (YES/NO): NO